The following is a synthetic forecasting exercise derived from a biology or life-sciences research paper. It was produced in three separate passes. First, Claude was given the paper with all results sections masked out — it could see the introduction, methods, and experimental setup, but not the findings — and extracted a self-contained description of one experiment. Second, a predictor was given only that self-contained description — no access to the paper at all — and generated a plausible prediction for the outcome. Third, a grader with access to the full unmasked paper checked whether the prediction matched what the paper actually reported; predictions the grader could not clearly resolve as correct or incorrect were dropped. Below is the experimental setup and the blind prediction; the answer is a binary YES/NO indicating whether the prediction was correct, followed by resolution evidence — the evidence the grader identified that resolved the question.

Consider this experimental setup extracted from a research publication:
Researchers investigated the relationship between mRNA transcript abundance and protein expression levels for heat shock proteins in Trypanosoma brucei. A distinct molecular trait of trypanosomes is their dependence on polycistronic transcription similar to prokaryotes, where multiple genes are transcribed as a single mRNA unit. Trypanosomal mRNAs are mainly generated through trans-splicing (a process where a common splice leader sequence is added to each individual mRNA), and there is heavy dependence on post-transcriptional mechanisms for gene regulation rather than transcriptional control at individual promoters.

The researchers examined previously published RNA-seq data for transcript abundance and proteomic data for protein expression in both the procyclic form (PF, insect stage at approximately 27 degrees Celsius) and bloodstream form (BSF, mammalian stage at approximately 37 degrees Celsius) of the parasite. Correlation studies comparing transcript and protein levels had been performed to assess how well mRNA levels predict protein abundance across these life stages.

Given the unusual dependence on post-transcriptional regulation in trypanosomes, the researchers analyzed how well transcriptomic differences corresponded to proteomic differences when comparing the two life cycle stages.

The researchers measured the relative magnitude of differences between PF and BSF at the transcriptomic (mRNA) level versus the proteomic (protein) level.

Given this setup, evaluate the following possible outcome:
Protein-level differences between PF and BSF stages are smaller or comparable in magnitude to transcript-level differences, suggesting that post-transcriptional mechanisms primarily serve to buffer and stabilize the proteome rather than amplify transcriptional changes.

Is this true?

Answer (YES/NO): NO